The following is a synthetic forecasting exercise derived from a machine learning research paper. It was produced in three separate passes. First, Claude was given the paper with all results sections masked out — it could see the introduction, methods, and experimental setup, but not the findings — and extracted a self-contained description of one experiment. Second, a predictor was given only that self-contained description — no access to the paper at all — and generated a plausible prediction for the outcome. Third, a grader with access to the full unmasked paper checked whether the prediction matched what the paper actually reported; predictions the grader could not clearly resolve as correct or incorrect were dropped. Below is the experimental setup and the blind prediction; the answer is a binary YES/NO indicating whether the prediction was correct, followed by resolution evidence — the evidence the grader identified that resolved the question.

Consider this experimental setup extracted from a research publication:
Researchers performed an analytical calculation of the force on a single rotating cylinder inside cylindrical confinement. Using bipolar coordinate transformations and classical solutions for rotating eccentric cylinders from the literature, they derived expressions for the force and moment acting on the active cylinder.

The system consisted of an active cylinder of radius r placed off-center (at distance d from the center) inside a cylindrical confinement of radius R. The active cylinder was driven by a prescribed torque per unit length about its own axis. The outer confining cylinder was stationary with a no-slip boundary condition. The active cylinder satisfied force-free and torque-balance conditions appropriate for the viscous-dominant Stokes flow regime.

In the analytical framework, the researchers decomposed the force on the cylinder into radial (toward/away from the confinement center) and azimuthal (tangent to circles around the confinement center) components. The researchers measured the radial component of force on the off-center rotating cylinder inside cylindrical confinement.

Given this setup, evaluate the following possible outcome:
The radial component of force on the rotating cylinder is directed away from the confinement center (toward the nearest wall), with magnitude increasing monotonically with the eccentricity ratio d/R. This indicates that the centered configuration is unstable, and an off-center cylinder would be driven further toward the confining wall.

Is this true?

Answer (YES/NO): NO